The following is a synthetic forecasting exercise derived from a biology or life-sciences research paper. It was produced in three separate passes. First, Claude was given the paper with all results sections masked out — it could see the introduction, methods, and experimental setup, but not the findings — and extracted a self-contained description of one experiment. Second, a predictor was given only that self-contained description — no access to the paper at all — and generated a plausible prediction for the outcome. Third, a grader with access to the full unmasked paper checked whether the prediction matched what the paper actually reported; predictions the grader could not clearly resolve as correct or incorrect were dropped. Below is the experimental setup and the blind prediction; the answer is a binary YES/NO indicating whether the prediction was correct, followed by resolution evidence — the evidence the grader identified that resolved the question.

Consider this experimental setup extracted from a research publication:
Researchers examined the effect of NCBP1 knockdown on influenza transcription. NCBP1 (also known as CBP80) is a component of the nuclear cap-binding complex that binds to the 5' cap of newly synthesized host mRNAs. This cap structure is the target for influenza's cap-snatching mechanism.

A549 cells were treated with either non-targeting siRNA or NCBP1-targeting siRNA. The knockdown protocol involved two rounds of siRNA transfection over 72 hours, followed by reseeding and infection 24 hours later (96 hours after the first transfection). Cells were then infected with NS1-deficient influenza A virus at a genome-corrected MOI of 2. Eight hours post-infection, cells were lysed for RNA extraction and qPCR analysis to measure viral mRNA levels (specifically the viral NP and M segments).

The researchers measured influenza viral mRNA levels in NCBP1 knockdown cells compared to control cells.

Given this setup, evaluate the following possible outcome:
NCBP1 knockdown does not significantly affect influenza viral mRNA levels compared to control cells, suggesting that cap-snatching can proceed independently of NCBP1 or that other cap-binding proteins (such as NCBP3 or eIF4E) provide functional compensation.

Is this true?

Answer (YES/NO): NO